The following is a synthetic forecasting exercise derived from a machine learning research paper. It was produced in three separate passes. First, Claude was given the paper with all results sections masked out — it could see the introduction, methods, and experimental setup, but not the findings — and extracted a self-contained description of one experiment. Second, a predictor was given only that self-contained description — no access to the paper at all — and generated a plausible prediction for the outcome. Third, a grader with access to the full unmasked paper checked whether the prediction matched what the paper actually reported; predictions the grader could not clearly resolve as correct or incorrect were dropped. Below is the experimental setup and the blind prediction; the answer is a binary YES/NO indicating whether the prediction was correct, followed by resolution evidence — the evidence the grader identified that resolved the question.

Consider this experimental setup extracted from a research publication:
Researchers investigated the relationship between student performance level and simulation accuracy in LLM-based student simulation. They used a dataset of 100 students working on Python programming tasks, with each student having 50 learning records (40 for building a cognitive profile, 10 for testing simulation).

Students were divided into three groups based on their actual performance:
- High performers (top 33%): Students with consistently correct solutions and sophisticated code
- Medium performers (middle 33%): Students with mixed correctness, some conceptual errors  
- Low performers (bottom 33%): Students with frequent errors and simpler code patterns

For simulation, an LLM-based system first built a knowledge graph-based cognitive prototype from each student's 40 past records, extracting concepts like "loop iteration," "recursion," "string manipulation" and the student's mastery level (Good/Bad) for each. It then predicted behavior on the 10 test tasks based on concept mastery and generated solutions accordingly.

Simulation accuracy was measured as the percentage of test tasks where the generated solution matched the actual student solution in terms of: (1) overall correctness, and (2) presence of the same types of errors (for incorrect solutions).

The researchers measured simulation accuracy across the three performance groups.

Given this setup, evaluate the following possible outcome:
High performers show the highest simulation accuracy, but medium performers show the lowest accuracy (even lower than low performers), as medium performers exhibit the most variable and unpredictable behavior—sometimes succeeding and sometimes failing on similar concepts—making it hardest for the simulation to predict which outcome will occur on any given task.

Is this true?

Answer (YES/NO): NO